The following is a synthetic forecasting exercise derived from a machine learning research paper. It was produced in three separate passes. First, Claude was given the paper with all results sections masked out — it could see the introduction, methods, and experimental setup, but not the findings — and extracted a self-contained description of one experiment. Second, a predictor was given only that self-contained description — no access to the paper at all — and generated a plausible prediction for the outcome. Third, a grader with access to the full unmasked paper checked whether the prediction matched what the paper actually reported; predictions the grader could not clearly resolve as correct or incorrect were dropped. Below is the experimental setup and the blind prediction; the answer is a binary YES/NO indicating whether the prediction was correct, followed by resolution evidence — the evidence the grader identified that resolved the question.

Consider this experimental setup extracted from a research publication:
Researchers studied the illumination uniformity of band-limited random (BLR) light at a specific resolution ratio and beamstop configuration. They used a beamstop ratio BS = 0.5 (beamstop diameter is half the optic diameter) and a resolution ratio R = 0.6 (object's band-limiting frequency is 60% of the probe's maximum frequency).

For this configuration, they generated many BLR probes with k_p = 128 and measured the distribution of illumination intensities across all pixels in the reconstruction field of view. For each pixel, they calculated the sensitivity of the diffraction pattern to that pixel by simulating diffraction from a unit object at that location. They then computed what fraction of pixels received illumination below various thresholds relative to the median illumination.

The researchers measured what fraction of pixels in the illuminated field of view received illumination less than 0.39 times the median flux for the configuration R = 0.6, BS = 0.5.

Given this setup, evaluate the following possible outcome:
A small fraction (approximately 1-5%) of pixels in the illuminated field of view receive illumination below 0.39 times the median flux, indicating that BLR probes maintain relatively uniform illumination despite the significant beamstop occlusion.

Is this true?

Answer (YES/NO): NO